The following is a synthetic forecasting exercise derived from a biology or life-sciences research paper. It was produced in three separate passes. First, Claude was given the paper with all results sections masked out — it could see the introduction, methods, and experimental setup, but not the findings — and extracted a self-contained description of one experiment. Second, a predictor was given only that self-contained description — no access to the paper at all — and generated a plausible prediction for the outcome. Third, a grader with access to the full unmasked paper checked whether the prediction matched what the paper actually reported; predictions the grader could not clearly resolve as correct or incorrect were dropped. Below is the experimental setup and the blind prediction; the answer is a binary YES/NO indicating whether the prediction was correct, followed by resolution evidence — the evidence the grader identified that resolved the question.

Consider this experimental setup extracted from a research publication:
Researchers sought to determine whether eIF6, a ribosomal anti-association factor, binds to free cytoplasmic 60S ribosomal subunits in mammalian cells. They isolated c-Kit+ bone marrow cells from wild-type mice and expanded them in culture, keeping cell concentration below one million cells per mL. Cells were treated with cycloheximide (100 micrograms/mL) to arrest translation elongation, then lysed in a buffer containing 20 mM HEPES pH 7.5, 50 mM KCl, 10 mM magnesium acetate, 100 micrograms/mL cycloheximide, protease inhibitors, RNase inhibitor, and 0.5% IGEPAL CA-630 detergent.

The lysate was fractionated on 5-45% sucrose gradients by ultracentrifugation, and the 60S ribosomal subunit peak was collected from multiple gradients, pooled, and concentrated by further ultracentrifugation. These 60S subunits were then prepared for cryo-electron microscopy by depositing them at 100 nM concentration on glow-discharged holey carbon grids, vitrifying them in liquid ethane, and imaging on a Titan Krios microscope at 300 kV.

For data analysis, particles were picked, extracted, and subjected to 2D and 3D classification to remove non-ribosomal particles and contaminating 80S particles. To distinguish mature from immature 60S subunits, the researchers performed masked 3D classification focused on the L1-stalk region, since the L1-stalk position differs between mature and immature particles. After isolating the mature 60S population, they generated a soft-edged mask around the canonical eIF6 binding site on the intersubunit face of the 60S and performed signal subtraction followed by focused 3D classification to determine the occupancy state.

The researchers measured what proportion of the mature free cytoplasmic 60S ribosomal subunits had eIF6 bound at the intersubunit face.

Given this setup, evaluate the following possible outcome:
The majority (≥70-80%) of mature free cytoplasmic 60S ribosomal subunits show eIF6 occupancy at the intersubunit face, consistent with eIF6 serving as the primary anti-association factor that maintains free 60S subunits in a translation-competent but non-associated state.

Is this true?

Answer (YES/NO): YES